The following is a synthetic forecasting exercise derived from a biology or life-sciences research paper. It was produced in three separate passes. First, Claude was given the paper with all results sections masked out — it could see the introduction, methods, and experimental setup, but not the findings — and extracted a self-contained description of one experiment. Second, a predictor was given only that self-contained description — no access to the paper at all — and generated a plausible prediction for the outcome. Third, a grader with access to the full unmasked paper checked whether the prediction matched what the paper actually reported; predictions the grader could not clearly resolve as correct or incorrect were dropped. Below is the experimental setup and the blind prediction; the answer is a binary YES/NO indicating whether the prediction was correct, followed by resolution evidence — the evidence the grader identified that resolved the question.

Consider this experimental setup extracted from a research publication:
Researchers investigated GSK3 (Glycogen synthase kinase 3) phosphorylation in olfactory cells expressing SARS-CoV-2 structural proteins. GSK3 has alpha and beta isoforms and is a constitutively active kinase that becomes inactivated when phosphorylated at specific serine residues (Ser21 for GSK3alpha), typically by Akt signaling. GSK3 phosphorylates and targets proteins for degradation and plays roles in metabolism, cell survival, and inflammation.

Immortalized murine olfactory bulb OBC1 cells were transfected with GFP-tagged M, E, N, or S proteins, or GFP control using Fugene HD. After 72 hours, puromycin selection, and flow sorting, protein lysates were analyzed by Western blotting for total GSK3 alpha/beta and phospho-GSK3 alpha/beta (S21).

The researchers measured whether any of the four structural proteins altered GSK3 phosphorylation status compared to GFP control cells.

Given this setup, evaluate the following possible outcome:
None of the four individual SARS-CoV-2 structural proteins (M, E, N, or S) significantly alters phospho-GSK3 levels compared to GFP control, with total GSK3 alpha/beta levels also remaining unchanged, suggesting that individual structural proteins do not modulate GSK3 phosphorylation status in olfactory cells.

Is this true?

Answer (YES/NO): NO